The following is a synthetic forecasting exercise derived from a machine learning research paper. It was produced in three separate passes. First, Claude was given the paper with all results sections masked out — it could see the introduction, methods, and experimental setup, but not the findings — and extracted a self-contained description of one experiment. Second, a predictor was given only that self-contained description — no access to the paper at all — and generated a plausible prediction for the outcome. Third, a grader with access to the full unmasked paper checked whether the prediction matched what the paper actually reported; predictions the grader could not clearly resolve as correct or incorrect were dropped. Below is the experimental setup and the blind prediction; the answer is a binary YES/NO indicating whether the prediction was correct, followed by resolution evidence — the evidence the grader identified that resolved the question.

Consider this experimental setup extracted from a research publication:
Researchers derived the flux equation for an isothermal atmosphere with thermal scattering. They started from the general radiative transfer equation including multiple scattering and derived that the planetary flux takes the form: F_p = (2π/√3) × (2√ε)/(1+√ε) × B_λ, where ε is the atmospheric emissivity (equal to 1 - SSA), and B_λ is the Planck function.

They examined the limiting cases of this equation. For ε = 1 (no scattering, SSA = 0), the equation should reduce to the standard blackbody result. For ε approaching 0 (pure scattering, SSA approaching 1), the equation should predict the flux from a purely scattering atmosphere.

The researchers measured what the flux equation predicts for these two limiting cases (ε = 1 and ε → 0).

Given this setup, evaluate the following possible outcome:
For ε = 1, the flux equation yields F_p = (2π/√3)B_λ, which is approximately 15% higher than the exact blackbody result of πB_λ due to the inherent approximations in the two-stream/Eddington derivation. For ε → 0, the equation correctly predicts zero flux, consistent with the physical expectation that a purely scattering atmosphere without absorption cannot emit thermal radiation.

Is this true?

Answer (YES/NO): NO